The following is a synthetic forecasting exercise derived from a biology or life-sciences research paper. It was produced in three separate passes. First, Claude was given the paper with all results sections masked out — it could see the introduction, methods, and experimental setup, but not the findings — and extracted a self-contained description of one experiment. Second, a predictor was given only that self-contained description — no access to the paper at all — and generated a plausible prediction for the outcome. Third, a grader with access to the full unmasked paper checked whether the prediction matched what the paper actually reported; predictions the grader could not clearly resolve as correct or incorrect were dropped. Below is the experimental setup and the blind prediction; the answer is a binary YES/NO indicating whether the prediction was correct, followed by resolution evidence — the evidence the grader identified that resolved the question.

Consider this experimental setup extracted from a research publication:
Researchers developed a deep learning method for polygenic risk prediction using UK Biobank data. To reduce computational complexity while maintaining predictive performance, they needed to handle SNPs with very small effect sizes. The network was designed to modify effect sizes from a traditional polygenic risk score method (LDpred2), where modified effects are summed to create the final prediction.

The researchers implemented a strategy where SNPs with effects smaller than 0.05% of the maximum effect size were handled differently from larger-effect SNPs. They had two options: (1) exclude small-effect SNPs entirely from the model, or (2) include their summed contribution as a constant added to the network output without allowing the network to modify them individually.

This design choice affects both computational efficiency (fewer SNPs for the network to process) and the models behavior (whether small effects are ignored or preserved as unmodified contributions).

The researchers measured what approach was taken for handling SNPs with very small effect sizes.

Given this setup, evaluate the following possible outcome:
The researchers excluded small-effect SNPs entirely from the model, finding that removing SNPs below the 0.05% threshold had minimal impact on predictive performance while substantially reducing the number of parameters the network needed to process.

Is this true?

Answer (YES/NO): NO